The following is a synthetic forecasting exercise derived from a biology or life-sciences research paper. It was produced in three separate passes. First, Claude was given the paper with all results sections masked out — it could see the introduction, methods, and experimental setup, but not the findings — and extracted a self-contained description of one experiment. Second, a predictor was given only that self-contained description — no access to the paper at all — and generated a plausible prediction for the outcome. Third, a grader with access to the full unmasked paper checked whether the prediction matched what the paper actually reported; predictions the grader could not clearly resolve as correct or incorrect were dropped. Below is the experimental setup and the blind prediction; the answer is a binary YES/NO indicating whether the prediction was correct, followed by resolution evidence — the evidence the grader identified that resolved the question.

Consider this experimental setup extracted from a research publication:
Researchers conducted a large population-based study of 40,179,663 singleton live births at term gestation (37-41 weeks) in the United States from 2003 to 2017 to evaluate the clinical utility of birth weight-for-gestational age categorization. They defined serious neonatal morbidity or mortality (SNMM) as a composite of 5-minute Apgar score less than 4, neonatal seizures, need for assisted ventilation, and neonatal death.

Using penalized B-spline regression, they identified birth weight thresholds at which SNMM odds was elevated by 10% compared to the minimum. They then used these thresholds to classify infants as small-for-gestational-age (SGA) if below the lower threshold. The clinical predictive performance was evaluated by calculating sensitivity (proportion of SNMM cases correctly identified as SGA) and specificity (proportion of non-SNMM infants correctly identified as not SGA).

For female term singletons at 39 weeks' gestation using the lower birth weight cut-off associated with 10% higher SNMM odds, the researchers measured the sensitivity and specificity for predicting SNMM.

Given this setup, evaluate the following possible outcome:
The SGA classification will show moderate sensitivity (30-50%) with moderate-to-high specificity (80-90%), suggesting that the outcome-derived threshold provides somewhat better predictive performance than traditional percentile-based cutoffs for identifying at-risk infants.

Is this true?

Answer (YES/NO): NO